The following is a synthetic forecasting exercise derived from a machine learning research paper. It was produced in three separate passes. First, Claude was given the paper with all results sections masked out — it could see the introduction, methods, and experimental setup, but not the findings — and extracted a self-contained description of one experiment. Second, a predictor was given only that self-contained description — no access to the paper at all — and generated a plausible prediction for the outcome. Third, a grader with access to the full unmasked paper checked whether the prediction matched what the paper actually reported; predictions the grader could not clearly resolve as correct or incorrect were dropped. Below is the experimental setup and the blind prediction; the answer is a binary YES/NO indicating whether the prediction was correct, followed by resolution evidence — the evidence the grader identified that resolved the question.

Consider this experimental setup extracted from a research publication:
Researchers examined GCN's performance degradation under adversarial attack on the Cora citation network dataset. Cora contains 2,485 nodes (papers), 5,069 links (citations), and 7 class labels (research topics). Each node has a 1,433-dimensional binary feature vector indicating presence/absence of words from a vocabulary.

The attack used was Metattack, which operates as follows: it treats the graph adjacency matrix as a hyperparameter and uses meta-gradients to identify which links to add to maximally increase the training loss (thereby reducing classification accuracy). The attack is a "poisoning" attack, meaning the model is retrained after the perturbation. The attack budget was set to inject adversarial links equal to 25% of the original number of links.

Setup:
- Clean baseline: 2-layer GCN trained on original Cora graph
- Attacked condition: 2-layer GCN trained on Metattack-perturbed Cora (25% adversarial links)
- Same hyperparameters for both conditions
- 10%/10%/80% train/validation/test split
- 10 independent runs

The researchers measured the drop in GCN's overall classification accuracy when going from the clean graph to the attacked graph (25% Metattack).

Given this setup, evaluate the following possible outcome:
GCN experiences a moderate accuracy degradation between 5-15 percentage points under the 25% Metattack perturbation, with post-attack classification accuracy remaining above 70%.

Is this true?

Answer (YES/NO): NO